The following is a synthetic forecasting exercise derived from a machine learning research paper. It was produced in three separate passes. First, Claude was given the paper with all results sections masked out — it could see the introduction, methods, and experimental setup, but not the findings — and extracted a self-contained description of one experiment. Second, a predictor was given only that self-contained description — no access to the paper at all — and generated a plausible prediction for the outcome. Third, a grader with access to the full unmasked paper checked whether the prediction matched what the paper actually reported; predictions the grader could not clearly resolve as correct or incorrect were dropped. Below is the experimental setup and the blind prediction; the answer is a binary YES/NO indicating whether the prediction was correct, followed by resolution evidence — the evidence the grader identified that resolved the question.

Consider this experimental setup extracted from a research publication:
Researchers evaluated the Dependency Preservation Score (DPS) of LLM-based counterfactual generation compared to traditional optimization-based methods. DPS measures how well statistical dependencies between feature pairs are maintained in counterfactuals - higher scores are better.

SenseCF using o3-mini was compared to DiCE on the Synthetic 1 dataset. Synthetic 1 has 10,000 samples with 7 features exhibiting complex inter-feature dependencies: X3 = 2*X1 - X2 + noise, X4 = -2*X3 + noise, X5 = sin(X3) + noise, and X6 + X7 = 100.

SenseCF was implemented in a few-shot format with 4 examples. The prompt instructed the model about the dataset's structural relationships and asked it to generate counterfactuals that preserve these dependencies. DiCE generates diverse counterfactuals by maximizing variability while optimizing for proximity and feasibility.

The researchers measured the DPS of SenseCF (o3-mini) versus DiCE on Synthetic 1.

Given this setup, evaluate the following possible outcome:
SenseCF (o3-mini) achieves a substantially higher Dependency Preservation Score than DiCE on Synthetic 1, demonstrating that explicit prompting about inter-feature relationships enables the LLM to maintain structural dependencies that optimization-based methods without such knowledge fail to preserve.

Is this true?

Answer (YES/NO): YES